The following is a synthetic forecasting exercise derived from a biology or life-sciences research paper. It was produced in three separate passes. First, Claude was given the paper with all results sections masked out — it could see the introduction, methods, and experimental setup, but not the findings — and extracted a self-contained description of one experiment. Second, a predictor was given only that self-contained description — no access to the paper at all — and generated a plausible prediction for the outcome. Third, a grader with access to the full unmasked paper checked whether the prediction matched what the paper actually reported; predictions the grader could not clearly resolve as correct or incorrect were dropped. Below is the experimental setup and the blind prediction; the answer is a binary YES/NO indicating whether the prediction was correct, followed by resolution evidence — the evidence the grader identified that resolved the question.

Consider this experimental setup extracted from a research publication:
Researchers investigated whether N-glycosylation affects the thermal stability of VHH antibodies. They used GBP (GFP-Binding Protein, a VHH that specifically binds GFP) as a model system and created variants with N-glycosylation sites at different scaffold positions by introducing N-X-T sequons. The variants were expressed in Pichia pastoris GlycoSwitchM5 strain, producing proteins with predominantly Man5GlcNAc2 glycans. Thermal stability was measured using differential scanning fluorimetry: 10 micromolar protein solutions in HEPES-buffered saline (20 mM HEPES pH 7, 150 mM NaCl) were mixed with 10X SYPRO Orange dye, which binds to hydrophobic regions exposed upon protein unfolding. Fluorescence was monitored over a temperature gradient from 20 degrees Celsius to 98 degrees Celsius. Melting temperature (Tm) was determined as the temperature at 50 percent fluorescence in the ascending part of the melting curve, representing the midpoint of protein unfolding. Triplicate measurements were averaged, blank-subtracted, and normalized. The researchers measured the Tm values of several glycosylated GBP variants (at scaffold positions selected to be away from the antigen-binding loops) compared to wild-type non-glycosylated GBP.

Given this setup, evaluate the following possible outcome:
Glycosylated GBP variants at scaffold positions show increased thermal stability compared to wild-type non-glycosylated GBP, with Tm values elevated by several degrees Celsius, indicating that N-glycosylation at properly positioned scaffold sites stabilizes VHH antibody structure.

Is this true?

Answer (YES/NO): NO